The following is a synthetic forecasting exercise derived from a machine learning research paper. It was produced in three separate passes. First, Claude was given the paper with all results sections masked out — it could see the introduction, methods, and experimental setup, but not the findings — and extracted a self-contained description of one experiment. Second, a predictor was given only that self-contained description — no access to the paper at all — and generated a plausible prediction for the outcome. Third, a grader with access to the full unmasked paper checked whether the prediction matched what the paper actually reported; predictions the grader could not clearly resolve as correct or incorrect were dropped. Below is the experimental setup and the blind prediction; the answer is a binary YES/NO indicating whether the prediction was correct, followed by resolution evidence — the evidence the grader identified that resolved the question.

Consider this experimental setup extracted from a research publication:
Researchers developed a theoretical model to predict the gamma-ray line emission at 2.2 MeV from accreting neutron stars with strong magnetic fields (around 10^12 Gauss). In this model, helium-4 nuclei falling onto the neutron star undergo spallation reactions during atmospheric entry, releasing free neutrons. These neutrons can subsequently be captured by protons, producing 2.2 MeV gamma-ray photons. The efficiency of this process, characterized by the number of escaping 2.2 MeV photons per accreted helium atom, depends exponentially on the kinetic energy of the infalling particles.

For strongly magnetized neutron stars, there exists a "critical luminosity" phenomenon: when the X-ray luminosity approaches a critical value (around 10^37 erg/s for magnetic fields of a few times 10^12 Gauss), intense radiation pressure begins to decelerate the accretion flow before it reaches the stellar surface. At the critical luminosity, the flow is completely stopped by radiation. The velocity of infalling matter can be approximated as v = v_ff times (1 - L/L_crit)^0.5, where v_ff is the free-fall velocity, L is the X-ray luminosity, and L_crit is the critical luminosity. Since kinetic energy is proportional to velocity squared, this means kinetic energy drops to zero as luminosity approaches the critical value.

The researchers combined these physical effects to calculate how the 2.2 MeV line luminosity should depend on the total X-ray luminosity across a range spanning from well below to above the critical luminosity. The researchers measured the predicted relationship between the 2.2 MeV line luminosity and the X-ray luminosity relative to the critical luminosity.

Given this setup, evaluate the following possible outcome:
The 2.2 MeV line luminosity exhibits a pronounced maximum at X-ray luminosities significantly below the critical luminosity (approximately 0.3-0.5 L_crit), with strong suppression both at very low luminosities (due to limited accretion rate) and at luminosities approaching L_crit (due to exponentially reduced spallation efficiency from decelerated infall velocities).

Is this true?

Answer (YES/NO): NO